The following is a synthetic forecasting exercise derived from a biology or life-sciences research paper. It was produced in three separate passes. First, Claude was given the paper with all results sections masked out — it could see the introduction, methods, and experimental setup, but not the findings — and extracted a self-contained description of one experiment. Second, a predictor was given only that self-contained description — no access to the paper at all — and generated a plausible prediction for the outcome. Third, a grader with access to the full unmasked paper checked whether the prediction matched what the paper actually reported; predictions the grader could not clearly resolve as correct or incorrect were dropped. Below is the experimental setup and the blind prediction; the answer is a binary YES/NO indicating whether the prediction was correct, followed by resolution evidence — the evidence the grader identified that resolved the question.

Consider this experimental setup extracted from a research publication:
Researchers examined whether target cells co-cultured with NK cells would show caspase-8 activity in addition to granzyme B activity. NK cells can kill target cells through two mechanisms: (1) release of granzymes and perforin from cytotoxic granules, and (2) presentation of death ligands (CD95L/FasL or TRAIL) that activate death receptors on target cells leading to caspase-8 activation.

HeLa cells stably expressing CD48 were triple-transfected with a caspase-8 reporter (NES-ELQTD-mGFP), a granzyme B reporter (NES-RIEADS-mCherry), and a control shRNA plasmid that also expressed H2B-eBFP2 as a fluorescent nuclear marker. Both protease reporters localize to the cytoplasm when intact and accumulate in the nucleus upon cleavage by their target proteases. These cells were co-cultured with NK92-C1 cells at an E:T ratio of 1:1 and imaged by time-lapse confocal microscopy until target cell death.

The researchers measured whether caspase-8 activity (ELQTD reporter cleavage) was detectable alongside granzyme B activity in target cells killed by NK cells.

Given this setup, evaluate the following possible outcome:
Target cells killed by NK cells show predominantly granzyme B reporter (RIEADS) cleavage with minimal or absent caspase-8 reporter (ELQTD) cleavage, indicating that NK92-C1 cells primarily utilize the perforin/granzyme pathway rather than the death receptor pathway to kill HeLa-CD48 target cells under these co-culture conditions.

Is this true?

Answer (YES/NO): NO